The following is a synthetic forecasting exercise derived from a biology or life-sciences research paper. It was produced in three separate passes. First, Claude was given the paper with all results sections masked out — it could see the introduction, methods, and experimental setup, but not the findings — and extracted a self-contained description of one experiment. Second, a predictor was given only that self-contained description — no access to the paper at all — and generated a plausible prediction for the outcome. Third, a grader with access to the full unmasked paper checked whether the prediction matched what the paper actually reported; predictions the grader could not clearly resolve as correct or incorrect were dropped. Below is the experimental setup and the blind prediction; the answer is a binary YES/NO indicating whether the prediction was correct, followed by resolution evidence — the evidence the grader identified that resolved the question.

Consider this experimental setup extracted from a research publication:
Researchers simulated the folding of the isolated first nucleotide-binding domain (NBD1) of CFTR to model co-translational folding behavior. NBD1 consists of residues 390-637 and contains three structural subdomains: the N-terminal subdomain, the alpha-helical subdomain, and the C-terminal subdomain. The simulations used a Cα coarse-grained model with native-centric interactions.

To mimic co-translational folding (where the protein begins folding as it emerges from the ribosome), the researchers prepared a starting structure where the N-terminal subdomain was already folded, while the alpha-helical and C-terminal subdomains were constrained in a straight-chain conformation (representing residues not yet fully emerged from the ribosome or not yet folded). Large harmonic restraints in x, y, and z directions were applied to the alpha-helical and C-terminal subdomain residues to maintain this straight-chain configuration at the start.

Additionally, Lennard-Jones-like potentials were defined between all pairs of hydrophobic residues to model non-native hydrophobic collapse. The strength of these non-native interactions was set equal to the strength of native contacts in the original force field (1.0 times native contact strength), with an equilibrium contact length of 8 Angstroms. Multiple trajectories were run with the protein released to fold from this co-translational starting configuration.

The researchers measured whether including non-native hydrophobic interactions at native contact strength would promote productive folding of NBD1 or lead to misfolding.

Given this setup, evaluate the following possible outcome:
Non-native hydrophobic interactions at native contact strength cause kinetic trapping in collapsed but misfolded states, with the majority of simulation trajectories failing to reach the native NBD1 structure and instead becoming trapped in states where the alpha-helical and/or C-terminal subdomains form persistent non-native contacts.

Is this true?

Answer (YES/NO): YES